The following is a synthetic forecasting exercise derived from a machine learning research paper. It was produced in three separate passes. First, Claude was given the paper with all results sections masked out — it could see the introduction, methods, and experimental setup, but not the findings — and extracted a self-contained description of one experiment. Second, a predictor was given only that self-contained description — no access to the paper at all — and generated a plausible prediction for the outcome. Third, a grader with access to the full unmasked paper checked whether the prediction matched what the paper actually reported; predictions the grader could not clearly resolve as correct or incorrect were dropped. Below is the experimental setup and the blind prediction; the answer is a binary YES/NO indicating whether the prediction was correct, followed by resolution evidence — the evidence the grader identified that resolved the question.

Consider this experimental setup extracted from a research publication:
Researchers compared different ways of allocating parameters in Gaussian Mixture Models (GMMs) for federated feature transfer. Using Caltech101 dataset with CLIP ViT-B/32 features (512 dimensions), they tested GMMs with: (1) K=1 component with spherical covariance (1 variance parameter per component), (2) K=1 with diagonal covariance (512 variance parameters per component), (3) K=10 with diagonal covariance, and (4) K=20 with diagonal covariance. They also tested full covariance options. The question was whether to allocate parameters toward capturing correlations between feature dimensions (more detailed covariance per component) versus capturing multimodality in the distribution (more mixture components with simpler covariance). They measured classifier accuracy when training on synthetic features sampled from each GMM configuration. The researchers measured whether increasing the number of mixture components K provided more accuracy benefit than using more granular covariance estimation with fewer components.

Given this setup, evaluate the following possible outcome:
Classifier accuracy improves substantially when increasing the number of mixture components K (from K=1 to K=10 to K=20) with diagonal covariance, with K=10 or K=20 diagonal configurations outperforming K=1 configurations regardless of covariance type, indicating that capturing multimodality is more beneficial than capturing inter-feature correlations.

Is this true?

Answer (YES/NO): YES